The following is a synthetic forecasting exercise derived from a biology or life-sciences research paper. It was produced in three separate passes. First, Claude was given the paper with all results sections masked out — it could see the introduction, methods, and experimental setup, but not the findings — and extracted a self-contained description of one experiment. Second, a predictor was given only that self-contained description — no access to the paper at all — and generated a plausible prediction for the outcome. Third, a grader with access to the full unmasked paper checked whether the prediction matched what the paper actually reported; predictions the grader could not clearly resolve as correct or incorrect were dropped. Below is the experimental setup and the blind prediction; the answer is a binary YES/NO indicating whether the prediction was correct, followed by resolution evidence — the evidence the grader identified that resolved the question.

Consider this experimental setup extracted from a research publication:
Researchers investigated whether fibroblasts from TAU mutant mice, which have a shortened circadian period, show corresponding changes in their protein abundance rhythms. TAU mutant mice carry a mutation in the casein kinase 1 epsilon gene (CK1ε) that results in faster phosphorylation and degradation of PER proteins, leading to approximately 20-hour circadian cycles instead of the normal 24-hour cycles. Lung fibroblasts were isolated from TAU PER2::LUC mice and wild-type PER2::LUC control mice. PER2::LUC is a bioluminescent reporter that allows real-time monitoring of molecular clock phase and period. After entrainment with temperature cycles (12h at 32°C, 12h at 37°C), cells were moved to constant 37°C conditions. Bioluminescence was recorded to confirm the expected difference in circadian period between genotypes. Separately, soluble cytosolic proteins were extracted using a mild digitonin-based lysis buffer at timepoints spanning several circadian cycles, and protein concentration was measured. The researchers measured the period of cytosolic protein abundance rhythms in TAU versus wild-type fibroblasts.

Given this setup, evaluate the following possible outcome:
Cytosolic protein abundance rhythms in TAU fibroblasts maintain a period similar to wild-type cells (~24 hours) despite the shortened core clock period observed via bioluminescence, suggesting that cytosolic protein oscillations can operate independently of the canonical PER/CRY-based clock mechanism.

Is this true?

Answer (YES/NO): NO